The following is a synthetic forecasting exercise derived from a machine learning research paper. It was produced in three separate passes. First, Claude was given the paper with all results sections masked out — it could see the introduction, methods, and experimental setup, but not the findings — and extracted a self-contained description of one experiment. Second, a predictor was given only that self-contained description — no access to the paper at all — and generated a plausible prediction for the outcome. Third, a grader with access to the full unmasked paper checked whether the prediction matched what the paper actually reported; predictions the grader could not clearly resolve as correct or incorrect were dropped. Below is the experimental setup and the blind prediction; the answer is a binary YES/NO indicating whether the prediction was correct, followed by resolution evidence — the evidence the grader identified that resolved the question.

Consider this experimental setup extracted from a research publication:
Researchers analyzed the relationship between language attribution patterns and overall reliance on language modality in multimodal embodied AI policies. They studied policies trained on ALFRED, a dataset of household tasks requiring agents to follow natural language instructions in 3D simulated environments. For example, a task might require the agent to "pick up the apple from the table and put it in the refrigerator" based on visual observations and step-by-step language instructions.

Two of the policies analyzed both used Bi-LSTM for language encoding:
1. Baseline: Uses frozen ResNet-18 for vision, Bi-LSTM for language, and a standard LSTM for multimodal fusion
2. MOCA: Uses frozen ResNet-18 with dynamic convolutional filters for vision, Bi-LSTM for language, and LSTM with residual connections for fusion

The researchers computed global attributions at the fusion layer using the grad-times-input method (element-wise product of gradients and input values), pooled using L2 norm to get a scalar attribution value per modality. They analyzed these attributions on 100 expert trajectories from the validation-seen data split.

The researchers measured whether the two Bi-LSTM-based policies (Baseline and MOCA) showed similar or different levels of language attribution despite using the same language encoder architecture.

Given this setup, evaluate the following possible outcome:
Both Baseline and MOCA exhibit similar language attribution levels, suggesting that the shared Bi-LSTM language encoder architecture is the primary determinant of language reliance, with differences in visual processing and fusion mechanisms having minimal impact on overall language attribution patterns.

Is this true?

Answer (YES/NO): NO